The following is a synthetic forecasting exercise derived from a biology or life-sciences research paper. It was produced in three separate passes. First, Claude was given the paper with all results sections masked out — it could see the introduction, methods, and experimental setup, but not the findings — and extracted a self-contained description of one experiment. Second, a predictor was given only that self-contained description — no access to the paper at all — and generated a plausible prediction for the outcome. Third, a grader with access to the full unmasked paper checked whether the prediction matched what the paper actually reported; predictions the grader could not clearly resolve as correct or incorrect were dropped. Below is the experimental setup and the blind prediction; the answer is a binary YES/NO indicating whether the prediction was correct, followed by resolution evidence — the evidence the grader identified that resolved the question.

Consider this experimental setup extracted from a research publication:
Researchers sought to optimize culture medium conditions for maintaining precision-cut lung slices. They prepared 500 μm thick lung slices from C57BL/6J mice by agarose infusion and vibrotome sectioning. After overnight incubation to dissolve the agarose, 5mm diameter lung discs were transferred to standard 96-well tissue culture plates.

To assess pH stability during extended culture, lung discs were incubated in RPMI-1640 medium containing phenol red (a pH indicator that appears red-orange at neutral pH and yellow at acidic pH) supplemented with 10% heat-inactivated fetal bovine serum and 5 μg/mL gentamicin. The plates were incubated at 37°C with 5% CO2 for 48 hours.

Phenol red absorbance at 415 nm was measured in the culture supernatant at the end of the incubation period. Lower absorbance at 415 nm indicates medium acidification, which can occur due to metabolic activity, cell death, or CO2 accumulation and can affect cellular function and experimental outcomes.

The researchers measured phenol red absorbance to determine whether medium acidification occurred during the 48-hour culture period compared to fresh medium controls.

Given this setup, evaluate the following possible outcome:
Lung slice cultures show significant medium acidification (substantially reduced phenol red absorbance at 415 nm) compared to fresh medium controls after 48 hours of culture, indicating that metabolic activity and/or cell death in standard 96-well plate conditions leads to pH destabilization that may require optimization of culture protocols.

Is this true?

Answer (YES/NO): NO